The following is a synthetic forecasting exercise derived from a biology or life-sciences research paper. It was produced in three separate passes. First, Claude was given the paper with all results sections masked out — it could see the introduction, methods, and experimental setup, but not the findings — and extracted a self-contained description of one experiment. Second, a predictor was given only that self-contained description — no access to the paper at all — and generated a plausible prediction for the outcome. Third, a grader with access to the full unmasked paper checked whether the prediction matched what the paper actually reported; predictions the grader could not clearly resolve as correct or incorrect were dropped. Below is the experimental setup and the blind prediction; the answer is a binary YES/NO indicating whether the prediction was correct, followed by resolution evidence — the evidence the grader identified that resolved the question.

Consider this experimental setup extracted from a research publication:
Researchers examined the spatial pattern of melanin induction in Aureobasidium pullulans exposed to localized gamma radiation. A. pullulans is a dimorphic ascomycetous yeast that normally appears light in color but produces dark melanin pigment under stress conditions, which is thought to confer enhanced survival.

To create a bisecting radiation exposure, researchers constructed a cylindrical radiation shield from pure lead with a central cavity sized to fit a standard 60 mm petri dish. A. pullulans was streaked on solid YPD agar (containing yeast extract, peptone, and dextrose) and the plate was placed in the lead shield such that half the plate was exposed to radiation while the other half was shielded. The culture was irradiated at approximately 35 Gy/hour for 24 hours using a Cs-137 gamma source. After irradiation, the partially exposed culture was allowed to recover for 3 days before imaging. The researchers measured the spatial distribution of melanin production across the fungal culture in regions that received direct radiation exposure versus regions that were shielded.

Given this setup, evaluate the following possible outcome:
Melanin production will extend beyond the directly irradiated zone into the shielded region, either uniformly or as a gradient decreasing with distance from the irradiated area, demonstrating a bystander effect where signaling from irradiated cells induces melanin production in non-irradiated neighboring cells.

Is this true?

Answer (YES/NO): NO